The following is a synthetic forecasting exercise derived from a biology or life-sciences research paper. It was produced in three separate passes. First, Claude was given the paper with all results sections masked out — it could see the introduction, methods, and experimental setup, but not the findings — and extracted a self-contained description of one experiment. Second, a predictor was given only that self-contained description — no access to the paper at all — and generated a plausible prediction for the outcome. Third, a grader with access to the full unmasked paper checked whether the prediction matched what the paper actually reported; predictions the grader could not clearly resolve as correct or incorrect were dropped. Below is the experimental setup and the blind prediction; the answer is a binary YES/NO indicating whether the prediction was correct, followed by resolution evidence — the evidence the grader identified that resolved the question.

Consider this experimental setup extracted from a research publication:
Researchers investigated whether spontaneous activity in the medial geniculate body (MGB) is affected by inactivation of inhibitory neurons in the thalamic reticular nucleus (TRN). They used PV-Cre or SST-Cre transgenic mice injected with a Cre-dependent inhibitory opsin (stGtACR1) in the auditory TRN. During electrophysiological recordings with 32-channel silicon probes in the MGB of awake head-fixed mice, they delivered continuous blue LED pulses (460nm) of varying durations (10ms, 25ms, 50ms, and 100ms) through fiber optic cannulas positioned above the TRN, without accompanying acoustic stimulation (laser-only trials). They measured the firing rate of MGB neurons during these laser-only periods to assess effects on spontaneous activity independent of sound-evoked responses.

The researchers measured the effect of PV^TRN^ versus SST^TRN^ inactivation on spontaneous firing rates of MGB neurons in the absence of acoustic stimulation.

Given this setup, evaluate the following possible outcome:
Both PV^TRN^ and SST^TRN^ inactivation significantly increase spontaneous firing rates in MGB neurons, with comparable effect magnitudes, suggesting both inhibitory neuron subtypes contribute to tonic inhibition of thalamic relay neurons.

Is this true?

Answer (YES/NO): NO